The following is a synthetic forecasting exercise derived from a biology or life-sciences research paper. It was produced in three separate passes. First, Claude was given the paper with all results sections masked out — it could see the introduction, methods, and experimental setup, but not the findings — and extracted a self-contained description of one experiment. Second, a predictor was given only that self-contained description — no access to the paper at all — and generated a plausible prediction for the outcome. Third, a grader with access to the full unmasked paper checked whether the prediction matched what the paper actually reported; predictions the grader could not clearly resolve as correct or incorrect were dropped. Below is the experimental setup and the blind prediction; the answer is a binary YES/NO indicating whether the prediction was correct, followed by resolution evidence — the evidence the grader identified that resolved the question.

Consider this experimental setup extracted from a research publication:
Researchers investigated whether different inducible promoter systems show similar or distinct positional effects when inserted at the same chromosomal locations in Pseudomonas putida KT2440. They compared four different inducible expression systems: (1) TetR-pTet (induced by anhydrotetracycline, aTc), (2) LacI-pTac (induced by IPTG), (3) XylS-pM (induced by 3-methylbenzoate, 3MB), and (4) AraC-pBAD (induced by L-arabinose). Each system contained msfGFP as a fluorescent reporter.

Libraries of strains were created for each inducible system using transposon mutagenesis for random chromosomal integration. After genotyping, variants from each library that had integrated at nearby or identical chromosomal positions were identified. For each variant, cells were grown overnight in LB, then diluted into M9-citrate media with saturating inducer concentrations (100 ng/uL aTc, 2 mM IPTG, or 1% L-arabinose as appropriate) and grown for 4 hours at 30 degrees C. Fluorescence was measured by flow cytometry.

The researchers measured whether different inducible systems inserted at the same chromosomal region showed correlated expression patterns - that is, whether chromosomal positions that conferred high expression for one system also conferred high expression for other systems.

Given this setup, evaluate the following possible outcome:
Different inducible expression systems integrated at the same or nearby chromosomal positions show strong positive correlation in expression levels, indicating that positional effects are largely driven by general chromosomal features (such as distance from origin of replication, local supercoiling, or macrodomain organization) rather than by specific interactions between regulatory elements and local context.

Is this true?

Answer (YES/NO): NO